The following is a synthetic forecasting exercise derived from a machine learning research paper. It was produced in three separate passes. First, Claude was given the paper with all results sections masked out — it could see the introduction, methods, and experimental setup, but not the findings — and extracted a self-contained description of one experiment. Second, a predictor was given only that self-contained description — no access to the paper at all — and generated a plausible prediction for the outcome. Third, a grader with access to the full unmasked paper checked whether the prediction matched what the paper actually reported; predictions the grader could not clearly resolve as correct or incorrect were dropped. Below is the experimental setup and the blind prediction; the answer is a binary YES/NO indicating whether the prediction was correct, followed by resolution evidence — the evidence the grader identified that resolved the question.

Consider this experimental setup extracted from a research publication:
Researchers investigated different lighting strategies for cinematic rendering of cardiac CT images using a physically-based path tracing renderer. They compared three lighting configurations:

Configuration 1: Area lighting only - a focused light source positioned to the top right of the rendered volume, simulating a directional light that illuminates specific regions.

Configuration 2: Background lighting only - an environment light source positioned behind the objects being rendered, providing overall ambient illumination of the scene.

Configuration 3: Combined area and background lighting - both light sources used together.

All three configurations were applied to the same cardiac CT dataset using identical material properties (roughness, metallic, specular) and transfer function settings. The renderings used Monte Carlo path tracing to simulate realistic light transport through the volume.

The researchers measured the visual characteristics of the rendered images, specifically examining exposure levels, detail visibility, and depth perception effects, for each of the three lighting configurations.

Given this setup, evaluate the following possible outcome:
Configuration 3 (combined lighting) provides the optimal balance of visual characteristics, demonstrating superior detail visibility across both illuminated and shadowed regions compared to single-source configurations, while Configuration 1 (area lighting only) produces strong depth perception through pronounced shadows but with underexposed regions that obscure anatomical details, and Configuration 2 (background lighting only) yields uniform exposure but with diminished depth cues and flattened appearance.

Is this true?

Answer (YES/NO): NO